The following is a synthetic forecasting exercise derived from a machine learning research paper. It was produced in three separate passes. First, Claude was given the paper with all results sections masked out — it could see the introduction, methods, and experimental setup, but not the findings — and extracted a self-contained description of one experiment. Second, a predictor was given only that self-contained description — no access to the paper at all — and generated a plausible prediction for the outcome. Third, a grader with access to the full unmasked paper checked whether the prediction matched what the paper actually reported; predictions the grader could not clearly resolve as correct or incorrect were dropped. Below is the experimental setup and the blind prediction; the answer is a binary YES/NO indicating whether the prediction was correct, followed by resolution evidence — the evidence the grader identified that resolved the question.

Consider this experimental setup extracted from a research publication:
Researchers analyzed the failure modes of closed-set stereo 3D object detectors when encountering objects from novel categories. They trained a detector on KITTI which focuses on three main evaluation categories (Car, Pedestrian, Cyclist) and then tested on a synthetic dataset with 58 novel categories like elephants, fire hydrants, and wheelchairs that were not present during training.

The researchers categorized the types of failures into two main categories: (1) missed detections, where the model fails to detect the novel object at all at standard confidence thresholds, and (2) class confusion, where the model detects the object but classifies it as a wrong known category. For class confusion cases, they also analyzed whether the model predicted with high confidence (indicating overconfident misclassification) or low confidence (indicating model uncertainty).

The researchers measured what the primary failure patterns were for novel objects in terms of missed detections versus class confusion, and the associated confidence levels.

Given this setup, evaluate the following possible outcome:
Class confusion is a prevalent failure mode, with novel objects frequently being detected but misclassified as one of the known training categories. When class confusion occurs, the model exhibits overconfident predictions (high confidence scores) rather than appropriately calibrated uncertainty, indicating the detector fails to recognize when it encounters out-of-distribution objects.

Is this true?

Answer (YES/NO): NO